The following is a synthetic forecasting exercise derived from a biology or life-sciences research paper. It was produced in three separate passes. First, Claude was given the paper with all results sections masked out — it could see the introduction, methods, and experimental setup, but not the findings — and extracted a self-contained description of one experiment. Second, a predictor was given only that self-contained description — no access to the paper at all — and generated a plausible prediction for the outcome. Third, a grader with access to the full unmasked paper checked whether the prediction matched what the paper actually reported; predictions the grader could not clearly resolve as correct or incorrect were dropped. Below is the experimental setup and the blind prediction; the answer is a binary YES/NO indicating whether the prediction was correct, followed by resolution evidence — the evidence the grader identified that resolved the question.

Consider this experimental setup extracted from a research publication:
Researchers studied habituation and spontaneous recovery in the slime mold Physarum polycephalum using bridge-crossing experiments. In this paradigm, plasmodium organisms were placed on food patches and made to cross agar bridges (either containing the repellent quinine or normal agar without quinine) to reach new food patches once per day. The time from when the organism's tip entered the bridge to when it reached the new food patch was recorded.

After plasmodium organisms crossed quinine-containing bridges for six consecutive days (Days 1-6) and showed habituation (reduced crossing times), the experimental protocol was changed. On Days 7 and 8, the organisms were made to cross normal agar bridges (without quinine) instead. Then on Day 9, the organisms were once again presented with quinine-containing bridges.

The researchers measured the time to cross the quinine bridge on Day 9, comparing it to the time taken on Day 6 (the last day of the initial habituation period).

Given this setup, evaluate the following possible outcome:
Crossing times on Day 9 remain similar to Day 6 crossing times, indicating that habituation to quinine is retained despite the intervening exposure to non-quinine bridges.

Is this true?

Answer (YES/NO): NO